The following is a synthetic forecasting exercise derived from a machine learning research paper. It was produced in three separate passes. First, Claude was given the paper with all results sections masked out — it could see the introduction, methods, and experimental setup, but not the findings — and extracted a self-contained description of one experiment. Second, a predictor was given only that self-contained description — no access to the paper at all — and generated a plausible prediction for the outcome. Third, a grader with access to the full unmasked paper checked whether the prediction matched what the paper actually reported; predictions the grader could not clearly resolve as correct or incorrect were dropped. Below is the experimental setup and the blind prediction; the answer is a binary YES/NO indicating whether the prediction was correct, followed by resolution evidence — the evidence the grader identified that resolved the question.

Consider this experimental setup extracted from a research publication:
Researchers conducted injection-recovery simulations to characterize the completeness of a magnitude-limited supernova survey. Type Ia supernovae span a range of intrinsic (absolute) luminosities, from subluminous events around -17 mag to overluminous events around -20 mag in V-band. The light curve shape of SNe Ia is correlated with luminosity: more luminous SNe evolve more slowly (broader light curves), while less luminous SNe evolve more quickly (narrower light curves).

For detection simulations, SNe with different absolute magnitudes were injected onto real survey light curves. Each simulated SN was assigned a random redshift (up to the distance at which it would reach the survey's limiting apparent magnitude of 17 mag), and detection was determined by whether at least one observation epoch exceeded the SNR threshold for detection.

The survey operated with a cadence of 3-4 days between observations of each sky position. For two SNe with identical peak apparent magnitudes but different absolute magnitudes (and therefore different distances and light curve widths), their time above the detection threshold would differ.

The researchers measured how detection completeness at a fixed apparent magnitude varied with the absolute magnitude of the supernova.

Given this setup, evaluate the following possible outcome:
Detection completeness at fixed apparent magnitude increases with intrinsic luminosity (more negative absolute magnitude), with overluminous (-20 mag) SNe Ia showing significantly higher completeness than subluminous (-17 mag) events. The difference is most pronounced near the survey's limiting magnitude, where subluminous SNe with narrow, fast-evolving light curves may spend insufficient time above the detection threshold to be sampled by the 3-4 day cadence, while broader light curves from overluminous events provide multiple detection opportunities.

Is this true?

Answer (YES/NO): NO